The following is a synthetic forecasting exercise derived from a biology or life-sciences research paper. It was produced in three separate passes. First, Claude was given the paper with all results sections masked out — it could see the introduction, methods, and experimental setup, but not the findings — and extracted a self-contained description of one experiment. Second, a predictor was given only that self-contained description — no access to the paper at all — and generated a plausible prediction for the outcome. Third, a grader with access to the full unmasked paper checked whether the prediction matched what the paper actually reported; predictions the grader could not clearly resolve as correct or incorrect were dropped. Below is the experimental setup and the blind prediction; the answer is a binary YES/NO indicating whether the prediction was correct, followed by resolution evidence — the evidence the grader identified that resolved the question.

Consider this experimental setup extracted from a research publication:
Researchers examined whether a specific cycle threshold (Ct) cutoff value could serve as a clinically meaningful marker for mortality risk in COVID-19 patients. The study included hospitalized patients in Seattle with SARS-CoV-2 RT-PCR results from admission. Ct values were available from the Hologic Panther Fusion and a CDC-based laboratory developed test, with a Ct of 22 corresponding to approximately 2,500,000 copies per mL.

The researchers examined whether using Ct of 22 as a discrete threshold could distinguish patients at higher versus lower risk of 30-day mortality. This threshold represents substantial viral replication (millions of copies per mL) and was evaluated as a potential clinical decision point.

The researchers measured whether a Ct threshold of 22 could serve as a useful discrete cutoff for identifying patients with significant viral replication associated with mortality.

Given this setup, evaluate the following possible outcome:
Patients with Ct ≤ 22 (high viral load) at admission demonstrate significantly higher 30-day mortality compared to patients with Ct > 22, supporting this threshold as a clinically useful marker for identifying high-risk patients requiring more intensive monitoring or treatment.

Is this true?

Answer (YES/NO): YES